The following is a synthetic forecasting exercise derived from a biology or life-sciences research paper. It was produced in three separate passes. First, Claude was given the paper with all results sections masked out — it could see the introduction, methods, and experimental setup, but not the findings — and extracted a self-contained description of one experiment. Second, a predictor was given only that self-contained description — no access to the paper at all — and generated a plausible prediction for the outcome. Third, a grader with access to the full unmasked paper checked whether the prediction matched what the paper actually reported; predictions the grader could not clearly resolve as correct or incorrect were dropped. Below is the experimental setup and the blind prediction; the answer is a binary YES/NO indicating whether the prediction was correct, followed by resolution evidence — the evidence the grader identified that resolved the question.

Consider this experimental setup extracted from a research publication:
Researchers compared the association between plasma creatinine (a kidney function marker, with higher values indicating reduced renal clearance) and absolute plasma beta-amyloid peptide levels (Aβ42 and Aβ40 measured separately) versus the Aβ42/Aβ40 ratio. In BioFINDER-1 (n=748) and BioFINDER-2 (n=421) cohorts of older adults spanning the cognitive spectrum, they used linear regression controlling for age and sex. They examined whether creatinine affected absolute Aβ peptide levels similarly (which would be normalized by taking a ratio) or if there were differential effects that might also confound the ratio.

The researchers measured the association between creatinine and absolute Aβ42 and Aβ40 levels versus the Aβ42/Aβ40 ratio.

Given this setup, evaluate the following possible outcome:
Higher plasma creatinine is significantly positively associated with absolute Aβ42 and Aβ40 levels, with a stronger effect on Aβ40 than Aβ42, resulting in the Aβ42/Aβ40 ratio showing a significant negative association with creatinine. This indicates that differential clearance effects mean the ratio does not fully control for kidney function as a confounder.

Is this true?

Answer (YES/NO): NO